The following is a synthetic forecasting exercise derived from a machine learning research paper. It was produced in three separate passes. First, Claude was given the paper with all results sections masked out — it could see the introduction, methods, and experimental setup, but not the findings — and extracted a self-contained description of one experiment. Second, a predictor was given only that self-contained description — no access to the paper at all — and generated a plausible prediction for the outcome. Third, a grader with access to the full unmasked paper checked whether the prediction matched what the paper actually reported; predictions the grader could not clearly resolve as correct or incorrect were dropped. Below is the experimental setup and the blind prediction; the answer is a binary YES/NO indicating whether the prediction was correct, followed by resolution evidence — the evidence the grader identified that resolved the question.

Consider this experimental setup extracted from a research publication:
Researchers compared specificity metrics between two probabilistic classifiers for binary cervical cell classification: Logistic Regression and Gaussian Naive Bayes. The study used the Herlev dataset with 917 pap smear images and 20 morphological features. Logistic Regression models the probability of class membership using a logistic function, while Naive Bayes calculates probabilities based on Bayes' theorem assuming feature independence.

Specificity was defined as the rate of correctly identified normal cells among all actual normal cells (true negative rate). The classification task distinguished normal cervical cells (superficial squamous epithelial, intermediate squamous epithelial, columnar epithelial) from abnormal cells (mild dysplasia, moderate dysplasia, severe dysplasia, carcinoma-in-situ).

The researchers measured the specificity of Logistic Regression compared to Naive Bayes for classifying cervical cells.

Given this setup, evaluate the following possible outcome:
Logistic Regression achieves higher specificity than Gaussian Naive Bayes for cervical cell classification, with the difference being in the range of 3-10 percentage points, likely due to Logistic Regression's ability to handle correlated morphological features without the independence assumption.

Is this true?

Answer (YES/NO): NO